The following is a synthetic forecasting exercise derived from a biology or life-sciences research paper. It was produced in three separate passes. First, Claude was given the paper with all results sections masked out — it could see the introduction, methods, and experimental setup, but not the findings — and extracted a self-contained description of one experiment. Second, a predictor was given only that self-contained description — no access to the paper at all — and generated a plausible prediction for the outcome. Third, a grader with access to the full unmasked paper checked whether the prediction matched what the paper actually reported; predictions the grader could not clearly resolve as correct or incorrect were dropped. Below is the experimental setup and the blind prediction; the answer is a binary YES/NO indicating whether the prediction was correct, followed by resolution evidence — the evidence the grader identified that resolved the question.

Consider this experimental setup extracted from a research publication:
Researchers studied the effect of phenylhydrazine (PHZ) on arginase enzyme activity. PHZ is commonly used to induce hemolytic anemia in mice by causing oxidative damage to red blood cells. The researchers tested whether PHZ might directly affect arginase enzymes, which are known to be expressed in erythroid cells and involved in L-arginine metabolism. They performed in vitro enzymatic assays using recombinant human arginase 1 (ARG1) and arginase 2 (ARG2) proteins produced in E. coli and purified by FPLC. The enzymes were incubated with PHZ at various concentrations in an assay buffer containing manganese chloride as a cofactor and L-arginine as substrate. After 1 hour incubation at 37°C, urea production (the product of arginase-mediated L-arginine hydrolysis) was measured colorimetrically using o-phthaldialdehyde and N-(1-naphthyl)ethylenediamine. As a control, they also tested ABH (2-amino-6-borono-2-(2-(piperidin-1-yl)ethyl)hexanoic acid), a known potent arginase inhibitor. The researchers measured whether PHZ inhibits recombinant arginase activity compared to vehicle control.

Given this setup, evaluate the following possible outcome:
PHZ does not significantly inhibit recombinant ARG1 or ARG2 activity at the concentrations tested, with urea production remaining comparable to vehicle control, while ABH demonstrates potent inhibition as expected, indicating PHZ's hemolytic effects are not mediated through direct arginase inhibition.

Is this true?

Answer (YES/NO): NO